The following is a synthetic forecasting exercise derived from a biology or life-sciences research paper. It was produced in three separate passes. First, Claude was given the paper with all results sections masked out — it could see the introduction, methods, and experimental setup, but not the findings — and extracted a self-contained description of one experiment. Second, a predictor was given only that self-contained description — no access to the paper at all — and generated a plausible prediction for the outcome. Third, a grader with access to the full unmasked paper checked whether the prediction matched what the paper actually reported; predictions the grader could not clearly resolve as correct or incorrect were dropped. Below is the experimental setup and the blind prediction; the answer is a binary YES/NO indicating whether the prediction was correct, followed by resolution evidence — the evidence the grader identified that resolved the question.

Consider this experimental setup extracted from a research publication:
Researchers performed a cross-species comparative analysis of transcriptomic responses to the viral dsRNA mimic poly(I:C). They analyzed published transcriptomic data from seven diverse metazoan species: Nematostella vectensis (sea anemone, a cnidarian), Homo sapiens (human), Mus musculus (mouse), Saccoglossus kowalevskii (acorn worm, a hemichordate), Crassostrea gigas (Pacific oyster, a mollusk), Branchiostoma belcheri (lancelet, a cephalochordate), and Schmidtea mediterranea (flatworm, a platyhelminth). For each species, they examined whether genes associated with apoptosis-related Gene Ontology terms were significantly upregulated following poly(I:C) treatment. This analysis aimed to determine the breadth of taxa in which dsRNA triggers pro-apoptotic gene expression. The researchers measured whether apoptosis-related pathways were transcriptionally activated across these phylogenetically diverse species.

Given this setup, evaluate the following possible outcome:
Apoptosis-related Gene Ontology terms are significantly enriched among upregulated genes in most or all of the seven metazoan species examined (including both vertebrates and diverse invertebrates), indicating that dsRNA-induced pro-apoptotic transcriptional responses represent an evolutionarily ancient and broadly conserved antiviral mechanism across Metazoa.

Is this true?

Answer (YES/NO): YES